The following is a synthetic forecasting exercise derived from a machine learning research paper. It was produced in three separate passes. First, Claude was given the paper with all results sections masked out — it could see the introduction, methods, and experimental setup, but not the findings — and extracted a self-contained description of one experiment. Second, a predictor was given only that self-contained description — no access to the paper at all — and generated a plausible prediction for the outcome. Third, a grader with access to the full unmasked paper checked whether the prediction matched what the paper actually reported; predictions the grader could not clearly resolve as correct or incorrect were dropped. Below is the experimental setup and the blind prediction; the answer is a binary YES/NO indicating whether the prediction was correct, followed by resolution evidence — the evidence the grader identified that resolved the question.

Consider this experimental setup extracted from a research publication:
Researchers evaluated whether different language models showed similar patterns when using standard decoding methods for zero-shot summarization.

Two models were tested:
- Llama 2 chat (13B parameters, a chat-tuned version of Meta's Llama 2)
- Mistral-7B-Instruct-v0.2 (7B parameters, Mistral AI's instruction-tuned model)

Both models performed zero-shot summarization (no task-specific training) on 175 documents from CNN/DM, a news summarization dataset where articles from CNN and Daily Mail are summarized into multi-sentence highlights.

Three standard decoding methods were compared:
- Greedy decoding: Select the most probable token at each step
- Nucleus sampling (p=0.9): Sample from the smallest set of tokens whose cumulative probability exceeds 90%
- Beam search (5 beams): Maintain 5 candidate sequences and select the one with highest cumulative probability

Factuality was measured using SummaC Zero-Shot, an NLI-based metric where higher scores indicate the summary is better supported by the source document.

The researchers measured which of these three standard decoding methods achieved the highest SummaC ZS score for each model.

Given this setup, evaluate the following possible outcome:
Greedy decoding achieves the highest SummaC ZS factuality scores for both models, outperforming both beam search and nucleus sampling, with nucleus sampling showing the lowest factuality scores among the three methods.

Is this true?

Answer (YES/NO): NO